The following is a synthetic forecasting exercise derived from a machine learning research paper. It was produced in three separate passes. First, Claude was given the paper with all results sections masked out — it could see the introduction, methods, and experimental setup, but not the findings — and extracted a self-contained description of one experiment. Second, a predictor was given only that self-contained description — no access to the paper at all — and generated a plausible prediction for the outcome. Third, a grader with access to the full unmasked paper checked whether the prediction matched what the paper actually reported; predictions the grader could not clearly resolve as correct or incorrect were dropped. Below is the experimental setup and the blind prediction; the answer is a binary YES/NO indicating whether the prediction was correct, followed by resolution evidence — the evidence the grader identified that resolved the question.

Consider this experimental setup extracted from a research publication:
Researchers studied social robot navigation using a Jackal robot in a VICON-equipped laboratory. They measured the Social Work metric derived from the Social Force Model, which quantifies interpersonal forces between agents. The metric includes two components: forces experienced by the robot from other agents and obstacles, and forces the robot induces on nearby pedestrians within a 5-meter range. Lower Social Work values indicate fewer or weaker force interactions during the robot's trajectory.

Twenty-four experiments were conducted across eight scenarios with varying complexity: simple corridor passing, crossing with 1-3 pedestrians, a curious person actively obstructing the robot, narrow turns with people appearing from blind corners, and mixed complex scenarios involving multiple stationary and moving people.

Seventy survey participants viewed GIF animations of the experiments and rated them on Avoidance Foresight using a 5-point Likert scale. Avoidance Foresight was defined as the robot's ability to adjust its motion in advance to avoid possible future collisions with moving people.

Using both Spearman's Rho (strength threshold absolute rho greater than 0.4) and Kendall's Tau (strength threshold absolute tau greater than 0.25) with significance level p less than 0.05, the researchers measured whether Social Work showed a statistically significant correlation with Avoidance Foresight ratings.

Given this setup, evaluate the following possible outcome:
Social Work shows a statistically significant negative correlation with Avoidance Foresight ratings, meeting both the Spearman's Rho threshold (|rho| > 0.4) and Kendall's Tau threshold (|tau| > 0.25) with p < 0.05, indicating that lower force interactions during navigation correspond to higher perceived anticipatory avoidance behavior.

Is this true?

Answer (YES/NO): NO